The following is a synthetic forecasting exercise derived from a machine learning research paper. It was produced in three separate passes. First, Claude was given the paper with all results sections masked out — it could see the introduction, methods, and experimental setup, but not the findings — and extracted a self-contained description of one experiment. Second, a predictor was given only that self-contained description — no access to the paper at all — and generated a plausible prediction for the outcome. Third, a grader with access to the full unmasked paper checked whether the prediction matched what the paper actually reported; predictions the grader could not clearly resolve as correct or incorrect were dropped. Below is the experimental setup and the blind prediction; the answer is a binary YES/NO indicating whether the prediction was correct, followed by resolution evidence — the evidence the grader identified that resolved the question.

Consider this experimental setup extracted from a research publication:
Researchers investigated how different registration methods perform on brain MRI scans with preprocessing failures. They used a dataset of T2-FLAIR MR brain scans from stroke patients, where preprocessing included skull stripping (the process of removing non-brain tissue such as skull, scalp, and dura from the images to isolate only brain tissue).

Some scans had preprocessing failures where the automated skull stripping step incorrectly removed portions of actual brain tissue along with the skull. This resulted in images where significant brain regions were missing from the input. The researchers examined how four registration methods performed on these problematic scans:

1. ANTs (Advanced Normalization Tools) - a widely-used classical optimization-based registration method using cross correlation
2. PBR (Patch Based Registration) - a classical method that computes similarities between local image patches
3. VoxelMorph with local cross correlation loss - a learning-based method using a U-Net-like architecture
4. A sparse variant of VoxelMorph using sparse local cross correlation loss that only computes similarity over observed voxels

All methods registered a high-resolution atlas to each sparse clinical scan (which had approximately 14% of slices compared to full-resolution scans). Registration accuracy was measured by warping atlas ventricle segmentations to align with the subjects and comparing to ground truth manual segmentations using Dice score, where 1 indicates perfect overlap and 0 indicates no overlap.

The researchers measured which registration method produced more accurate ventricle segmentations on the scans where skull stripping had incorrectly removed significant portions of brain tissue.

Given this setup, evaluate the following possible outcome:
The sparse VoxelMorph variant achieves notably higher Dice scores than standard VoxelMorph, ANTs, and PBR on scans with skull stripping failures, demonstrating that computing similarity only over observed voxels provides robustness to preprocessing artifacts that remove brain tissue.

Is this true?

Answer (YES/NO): NO